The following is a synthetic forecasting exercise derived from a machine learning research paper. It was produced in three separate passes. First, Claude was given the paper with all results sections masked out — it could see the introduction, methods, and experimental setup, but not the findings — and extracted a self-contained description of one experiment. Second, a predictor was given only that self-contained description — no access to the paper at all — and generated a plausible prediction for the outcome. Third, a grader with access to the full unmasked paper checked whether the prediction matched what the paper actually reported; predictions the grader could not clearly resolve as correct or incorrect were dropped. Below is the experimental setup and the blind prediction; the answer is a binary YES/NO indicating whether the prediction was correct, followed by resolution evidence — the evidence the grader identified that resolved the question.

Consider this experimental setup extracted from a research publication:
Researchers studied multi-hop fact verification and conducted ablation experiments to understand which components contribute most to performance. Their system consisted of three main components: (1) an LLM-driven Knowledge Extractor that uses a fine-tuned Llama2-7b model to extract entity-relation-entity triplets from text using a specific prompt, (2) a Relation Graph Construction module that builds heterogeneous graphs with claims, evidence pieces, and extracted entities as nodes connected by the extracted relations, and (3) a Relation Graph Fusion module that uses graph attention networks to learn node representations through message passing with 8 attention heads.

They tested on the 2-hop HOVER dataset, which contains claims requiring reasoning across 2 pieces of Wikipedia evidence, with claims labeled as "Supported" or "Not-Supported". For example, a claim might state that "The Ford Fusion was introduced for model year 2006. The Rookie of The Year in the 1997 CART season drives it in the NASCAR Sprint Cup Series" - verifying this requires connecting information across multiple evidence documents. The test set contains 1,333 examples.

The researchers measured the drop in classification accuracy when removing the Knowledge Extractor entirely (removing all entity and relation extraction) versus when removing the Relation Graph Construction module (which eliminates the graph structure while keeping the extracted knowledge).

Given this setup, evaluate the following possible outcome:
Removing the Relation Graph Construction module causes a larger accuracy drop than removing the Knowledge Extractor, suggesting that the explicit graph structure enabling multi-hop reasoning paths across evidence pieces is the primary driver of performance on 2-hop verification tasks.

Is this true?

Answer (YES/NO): YES